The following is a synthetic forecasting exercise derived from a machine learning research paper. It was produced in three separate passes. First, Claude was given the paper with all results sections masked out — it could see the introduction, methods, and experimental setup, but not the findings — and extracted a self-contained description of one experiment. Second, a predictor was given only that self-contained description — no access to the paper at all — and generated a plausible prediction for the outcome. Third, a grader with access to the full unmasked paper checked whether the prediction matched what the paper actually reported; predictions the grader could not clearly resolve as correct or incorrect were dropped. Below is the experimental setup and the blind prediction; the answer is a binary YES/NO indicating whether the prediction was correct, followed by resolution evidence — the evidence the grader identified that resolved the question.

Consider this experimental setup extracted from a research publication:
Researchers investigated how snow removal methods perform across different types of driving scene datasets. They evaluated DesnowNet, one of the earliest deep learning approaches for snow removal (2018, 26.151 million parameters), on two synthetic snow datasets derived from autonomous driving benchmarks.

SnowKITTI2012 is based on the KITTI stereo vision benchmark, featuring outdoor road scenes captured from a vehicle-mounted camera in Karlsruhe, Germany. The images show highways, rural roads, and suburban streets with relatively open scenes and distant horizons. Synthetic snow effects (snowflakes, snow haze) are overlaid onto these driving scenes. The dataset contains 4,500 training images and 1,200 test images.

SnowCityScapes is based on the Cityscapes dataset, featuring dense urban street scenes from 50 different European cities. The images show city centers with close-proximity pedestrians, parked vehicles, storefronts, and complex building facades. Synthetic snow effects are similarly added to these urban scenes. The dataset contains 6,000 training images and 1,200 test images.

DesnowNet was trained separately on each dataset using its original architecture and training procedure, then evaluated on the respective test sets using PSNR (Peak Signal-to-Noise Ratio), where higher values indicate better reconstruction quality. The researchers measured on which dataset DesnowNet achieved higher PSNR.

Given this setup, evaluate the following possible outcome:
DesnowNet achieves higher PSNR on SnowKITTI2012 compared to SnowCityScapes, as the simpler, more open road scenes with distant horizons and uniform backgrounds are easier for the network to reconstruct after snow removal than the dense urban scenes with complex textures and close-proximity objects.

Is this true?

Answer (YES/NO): NO